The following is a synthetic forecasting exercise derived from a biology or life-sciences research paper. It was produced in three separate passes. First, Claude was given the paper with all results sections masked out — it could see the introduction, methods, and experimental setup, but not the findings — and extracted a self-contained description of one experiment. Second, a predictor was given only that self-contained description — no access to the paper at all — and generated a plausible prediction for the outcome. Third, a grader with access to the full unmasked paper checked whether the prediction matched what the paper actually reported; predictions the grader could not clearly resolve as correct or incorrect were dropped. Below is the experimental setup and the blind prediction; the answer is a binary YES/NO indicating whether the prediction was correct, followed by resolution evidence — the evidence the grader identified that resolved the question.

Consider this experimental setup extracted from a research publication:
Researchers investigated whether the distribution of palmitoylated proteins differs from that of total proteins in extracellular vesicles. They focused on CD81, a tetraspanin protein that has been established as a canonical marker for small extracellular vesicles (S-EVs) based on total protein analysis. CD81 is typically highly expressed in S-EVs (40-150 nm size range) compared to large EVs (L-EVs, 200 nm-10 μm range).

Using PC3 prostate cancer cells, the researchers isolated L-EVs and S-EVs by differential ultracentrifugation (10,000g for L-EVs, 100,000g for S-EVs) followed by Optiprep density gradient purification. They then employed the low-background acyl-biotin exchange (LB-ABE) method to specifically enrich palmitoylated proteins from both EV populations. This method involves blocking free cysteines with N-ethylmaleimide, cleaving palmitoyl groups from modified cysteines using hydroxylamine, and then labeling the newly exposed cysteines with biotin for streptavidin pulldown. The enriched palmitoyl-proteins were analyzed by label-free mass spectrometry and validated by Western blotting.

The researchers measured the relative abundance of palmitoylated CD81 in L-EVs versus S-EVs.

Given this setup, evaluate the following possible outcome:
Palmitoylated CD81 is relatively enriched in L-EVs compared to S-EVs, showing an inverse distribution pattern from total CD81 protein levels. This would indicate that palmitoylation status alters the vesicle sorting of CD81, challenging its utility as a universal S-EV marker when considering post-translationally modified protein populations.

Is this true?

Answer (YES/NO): YES